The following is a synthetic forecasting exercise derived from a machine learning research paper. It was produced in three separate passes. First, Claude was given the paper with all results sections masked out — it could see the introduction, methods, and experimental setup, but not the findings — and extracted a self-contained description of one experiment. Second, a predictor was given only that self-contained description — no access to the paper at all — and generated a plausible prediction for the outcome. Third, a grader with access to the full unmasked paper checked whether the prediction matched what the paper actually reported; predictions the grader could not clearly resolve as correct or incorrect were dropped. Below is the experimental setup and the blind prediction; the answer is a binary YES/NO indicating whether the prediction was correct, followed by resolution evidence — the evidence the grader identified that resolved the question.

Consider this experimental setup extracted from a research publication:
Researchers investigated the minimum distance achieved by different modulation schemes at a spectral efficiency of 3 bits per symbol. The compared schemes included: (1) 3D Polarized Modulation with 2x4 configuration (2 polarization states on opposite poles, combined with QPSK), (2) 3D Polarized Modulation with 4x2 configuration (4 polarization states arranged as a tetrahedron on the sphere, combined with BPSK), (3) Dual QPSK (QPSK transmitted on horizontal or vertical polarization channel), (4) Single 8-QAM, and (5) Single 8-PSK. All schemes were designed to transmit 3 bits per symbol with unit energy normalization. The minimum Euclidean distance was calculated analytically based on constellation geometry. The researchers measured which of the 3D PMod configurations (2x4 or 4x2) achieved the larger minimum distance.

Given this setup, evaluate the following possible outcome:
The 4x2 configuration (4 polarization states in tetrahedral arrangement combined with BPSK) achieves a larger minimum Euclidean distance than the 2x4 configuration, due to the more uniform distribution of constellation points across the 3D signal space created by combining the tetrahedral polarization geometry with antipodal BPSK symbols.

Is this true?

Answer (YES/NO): NO